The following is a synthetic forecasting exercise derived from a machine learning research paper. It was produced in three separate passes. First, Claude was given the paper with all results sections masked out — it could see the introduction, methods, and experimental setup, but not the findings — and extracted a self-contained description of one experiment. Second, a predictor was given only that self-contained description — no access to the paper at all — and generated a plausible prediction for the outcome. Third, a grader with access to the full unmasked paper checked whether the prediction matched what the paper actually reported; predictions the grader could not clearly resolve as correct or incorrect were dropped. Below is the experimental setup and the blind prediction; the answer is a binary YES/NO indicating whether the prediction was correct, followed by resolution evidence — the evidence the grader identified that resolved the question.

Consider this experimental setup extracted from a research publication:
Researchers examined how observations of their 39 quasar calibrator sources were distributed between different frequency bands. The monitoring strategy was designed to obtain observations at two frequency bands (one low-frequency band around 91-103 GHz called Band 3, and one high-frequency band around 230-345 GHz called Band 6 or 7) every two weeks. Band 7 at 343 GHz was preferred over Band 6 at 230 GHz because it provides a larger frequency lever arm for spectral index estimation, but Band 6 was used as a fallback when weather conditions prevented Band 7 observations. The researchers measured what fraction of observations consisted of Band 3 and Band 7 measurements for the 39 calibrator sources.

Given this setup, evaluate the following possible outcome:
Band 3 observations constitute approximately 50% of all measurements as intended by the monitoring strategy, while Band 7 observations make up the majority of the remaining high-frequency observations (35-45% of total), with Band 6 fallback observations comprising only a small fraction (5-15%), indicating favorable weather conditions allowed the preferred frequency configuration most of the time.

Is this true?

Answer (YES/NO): NO